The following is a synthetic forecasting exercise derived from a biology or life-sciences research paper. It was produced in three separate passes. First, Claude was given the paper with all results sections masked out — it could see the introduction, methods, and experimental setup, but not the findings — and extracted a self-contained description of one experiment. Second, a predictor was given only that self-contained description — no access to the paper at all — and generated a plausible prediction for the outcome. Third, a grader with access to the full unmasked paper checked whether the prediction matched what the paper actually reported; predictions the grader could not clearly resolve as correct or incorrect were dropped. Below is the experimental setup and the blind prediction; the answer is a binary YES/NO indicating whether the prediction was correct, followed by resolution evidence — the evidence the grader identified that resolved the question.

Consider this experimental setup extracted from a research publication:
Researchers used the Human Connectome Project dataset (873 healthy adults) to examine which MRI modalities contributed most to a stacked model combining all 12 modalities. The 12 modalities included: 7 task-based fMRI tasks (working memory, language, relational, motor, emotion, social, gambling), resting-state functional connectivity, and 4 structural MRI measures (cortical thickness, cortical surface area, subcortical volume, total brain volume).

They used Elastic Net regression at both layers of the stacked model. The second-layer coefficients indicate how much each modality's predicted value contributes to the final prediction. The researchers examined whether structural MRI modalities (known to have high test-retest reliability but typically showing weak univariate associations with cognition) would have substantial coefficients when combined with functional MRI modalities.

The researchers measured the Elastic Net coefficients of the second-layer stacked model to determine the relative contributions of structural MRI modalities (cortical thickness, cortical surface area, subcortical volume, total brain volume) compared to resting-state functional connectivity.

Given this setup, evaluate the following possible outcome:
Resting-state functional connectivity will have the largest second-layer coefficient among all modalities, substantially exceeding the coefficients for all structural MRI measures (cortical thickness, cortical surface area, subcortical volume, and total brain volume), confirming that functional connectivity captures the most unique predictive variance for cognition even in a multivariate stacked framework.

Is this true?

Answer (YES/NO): NO